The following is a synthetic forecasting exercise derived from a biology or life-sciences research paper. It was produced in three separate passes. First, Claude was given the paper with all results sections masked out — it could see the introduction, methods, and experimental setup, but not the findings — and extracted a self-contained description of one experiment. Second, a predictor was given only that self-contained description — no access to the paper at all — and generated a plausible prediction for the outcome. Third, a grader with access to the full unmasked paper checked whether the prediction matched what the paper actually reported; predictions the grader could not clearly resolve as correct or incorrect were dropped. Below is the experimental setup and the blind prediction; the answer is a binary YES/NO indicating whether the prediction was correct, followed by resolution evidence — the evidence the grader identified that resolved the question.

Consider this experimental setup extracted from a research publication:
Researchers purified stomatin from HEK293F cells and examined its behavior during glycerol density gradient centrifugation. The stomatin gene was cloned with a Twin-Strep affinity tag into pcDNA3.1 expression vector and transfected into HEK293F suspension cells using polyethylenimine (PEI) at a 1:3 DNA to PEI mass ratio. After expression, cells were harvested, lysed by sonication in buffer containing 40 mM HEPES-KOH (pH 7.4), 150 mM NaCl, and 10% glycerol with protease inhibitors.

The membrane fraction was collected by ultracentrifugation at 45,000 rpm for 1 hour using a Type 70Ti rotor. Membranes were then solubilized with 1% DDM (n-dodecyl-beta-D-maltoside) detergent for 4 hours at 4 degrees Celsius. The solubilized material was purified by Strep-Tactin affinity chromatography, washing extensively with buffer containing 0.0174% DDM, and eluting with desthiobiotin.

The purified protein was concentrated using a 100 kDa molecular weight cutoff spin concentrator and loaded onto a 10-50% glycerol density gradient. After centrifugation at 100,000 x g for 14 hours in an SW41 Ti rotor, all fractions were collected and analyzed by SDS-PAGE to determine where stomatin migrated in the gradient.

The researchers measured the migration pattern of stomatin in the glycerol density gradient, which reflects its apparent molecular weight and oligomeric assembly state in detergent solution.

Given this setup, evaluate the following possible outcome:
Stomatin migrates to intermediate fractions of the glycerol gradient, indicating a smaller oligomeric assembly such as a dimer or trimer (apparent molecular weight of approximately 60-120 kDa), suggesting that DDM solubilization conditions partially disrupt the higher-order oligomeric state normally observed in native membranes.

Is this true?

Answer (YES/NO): NO